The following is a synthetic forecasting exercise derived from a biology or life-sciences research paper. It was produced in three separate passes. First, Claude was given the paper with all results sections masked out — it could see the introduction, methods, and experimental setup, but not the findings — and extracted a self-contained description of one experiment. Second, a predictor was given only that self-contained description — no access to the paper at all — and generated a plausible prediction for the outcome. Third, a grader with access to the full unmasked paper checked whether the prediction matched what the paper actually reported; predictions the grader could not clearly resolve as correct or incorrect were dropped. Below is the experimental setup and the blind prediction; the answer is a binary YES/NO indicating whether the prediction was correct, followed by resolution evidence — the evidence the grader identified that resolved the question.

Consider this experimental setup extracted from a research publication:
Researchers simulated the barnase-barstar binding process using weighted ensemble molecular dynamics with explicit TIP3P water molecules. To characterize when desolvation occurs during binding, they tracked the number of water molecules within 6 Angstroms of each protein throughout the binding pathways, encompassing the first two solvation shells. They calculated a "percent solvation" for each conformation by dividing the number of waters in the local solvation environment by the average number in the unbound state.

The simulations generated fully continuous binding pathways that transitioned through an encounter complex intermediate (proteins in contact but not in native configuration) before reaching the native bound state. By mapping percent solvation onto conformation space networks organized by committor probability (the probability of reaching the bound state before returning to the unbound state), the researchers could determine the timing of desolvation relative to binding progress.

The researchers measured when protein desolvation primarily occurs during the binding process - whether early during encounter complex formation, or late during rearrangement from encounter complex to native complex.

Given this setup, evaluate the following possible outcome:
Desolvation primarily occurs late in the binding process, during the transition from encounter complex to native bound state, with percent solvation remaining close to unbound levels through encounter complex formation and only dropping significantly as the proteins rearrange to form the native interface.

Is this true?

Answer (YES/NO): YES